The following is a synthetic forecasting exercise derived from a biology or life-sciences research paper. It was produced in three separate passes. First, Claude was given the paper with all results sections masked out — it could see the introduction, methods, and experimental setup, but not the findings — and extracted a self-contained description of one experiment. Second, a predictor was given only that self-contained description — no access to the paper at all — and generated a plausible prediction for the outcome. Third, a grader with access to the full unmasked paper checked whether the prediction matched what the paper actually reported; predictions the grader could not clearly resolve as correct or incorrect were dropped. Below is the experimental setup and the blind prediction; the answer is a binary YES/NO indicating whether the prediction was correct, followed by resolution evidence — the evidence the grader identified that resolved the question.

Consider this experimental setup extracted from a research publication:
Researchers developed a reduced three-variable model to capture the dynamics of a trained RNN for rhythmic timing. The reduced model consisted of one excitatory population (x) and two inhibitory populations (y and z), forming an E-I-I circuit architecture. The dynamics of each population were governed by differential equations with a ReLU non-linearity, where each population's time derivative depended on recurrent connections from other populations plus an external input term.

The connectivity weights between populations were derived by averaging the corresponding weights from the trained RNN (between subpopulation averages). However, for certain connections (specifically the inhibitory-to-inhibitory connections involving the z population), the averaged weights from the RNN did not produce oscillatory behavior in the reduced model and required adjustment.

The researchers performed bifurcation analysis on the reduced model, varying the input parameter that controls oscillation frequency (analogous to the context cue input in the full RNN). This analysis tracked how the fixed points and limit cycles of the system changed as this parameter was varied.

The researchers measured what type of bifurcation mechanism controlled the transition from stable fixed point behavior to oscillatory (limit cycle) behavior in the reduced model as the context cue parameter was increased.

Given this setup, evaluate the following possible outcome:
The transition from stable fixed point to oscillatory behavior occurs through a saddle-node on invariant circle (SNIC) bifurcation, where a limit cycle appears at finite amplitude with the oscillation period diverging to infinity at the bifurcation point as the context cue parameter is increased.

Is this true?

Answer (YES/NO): NO